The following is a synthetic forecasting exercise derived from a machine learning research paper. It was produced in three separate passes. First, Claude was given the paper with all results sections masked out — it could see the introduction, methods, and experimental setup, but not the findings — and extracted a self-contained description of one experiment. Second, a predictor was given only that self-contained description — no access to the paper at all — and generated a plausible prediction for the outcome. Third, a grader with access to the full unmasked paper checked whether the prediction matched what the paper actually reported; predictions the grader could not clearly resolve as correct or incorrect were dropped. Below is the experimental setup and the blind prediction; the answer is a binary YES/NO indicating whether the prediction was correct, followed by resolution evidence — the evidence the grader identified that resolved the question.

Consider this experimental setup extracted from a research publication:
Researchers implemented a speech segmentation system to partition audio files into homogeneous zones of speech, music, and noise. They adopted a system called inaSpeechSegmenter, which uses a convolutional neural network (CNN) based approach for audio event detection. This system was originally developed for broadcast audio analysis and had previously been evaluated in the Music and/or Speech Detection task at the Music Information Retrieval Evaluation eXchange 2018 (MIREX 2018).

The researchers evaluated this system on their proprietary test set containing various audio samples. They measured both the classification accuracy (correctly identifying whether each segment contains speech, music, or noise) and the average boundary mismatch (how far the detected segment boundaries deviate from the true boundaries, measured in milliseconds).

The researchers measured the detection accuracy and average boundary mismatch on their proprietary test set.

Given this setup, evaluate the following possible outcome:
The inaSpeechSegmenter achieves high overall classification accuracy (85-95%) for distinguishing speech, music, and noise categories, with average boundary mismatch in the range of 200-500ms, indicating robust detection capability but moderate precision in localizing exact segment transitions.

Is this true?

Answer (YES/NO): NO